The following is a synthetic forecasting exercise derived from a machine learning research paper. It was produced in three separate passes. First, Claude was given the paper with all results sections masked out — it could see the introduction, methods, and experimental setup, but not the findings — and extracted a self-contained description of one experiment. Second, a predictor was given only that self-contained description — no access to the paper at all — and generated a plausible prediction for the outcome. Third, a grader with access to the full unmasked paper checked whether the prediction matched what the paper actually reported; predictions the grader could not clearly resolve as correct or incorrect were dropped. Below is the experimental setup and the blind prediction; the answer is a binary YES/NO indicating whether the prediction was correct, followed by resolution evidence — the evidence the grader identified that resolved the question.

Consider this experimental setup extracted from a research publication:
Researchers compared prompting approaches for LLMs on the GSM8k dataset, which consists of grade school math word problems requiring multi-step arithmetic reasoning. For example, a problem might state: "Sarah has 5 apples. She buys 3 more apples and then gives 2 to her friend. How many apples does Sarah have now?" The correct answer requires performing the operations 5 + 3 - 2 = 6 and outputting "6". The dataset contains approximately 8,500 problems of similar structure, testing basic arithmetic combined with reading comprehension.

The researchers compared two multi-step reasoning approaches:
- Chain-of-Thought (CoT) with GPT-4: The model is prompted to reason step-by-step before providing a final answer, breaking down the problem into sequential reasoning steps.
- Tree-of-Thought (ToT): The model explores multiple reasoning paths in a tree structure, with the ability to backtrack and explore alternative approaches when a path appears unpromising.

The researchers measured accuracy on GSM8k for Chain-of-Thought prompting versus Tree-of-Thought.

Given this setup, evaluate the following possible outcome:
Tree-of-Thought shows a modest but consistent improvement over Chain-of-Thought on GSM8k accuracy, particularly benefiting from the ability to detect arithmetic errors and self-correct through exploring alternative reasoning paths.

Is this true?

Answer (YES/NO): YES